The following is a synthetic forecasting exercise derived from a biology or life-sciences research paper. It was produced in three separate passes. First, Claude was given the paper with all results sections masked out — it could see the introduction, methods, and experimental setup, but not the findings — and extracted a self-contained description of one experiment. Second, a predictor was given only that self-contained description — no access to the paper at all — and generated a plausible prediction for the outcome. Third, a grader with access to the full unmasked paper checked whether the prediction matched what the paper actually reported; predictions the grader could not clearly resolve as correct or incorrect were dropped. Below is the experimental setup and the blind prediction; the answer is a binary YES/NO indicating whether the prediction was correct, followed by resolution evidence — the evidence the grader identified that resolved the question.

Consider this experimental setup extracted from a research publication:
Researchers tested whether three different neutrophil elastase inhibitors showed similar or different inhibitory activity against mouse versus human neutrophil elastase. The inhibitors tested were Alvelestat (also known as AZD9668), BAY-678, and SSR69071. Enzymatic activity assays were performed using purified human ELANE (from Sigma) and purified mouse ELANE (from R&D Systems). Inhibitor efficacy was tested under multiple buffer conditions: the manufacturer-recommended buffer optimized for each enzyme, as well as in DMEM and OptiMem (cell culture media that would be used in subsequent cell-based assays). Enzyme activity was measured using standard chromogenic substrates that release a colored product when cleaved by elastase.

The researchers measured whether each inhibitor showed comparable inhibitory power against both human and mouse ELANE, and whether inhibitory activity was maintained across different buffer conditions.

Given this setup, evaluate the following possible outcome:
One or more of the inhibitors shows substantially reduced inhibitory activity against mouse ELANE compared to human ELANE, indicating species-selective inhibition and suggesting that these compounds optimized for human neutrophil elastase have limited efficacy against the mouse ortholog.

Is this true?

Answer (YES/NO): NO